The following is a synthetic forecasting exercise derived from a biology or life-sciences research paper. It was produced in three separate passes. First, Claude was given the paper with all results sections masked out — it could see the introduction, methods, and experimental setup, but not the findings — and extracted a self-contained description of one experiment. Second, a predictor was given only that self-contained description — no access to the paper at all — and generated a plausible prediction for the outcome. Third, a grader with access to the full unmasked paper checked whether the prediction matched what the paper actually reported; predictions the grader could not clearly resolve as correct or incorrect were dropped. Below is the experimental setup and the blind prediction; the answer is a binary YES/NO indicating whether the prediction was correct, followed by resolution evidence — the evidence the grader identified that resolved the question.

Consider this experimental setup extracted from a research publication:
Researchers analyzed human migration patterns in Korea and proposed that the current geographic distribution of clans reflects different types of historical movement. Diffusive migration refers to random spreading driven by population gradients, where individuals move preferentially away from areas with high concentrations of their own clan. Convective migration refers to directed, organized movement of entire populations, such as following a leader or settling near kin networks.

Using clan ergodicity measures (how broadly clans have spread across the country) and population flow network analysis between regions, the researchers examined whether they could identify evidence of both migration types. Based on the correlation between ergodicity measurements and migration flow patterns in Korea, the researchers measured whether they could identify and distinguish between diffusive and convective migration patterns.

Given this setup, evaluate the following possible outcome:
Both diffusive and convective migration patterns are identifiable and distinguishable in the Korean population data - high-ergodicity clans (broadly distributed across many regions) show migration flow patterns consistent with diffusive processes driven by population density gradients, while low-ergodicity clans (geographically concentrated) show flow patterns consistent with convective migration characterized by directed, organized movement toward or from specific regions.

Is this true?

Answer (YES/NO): NO